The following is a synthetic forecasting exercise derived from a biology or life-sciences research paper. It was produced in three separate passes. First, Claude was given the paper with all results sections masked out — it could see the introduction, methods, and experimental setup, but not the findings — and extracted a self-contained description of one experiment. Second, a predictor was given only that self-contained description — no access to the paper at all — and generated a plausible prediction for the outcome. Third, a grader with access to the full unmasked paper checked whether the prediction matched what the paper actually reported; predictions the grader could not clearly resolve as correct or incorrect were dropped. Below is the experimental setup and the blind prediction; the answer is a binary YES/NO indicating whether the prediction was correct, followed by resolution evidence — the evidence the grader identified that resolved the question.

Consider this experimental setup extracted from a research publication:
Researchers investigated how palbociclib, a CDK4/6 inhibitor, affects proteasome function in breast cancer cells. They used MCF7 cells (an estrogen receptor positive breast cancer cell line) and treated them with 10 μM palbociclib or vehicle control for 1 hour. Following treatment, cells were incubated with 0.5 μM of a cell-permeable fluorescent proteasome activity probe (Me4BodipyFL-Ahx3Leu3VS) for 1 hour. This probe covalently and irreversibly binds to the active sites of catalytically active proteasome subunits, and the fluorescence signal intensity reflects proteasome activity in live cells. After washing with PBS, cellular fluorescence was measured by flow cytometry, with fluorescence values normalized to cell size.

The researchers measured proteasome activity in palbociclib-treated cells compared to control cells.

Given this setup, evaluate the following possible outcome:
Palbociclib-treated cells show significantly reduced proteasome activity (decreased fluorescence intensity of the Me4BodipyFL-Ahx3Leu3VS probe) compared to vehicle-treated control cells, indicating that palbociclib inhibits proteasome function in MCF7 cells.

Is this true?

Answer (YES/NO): NO